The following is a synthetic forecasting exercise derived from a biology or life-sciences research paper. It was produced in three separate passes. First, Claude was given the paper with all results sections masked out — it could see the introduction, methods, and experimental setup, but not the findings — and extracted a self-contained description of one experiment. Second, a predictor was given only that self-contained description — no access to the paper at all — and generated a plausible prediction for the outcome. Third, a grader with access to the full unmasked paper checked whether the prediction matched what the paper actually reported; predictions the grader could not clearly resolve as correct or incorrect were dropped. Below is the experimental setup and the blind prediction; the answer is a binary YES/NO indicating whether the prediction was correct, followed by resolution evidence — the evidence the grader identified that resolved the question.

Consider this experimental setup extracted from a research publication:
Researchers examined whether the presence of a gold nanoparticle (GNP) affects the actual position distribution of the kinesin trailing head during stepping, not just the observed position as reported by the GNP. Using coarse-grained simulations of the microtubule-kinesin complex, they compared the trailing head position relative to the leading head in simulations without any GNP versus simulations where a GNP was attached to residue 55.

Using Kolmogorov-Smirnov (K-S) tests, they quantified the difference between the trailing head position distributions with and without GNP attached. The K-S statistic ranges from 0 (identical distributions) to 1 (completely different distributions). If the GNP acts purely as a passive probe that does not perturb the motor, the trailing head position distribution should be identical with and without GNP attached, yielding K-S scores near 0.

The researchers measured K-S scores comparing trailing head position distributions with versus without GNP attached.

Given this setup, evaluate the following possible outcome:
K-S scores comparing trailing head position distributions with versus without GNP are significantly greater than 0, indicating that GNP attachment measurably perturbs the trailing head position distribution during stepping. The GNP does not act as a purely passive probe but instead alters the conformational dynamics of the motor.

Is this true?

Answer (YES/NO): YES